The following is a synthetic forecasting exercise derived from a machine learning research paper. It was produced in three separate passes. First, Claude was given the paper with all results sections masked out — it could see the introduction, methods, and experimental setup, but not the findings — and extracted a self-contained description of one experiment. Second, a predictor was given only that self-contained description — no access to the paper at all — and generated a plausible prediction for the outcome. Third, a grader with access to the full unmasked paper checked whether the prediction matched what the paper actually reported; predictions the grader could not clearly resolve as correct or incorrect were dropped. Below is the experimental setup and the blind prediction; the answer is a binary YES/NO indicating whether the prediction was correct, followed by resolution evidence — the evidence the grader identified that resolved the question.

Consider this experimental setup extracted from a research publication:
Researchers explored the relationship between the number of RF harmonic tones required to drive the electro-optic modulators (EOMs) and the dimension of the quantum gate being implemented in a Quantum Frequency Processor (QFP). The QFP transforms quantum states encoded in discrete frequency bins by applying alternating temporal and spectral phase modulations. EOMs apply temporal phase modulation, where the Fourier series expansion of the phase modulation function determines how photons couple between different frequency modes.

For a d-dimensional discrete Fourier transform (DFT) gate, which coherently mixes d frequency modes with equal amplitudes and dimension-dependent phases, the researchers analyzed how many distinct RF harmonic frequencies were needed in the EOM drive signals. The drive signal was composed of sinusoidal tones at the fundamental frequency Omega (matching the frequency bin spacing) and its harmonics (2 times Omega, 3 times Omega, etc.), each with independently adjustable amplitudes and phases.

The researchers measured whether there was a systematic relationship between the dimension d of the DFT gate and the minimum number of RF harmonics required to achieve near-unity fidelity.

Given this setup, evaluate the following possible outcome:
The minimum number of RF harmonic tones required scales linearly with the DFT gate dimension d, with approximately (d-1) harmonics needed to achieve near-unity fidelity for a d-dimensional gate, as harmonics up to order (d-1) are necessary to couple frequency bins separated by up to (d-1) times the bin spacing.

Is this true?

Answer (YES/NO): YES